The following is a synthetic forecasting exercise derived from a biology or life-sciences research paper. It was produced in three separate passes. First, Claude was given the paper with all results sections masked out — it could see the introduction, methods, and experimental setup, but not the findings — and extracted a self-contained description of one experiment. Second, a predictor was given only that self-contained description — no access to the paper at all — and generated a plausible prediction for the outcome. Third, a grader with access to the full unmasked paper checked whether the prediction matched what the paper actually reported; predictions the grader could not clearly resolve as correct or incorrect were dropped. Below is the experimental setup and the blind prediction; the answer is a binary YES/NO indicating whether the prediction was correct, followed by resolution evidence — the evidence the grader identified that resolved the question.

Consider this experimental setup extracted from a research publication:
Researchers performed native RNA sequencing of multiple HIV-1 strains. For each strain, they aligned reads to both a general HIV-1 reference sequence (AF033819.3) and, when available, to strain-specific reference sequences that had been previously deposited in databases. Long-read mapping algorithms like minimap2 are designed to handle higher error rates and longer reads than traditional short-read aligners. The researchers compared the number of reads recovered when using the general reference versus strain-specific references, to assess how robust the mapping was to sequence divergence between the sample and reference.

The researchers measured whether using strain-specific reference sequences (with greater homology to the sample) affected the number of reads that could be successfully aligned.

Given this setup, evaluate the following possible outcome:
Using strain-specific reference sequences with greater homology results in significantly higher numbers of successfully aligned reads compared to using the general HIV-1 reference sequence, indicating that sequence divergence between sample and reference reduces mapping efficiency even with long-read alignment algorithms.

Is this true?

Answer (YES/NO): NO